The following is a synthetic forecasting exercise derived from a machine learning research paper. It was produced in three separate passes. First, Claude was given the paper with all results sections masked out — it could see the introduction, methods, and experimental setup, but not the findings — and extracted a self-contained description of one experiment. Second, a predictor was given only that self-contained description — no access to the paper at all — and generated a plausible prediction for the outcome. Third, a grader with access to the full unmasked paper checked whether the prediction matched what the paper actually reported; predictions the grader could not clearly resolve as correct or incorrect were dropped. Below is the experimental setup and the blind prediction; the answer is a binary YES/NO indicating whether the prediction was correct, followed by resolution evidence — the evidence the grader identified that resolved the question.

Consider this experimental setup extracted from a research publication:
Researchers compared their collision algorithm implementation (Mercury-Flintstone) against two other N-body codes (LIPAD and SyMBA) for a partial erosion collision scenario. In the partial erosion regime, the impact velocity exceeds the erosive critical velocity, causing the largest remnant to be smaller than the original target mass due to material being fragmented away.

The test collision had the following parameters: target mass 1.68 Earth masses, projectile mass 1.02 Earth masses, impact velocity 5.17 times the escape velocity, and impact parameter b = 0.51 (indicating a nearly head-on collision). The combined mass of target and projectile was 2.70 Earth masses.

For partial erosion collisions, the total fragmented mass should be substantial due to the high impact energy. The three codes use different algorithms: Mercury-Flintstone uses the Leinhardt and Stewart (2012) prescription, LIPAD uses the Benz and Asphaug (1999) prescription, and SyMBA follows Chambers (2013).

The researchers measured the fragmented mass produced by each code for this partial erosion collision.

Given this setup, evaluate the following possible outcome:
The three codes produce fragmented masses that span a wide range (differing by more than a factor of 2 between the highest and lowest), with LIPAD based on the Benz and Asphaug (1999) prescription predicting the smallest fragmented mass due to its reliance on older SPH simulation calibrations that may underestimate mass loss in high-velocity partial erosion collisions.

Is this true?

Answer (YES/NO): YES